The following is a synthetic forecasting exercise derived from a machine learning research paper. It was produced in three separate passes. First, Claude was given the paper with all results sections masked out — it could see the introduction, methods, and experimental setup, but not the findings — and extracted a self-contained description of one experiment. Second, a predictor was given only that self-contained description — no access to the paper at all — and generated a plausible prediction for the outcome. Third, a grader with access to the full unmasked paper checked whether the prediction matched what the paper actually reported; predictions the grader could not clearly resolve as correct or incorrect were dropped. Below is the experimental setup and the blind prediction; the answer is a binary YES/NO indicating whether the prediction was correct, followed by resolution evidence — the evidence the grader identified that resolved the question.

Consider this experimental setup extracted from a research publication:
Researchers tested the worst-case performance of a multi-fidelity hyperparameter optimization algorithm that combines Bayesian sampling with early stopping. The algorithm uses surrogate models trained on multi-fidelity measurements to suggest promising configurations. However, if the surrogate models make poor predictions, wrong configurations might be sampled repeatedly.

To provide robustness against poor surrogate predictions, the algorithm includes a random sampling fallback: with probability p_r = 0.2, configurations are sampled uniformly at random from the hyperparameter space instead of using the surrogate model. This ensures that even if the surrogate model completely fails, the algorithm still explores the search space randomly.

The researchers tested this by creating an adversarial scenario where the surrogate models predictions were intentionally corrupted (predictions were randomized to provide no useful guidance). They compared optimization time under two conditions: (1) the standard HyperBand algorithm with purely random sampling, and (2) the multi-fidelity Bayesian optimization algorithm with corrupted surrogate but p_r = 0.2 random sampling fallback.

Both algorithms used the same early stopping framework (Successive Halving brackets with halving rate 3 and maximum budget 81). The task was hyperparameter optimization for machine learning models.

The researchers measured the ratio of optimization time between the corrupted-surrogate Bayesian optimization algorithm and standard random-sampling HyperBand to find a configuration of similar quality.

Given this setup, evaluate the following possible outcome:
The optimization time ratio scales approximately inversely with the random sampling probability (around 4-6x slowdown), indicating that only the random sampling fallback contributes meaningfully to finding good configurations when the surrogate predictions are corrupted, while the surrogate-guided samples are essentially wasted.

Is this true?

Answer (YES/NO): YES